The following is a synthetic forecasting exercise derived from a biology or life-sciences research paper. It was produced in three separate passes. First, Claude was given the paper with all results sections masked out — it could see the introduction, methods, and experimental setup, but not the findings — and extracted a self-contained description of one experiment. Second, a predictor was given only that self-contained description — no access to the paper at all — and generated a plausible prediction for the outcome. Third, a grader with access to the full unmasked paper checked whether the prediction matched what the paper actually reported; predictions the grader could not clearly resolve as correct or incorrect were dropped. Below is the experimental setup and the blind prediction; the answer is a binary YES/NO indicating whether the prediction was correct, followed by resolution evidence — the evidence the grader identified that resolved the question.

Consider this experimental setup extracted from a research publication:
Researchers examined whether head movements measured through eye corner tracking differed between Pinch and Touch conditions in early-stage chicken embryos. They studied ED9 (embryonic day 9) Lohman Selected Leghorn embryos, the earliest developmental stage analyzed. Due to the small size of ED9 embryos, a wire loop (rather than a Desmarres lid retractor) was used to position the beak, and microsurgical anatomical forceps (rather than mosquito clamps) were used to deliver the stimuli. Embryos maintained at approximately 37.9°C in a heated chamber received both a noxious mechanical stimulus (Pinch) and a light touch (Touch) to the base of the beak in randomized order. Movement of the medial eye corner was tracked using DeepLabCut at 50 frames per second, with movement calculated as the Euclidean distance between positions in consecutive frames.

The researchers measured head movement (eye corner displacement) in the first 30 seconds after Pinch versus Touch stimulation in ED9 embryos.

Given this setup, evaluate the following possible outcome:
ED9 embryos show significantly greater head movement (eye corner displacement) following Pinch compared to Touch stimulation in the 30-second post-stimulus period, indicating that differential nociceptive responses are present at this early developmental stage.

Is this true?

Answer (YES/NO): NO